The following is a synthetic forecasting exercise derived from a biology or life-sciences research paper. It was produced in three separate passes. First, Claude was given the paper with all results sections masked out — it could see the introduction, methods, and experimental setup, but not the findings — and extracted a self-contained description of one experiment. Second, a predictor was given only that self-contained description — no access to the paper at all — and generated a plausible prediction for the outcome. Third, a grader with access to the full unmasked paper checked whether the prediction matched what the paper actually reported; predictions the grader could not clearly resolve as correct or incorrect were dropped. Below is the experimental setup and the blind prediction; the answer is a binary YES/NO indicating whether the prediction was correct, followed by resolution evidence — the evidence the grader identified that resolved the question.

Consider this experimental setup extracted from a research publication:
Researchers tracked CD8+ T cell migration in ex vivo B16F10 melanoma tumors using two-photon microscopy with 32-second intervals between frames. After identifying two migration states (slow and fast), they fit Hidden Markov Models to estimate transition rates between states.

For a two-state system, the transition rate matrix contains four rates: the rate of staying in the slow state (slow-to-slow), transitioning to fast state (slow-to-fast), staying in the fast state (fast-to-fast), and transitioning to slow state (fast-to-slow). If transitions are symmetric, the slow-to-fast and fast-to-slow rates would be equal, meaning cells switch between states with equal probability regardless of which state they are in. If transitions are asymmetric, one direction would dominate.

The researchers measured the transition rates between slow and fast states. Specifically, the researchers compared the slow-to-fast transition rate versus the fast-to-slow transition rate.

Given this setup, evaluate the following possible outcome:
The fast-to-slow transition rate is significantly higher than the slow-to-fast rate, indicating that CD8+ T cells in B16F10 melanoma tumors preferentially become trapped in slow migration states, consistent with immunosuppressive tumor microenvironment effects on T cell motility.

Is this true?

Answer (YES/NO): NO